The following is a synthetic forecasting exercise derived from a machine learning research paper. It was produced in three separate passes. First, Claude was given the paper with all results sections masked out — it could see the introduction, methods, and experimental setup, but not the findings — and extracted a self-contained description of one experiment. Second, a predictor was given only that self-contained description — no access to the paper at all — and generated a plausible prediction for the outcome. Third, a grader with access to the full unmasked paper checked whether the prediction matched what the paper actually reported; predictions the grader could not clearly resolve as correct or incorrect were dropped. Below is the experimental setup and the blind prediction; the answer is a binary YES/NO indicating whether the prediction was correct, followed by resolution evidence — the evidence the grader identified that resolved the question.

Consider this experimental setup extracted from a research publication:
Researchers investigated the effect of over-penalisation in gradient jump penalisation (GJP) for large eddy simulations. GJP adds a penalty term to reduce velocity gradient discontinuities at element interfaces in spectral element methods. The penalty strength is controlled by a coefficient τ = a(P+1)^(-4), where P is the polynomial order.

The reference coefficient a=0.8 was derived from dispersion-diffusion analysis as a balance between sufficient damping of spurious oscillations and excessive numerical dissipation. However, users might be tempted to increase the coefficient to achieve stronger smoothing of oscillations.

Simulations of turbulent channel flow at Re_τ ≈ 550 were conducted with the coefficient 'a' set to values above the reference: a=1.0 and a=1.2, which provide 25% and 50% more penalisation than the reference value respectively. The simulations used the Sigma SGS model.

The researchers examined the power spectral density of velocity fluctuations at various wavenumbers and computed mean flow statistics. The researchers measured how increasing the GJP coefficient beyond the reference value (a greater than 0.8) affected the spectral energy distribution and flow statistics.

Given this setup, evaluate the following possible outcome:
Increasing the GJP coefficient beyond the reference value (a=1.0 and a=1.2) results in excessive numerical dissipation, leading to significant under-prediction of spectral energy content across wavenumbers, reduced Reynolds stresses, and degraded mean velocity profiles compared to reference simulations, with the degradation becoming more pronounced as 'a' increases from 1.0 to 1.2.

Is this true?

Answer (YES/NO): NO